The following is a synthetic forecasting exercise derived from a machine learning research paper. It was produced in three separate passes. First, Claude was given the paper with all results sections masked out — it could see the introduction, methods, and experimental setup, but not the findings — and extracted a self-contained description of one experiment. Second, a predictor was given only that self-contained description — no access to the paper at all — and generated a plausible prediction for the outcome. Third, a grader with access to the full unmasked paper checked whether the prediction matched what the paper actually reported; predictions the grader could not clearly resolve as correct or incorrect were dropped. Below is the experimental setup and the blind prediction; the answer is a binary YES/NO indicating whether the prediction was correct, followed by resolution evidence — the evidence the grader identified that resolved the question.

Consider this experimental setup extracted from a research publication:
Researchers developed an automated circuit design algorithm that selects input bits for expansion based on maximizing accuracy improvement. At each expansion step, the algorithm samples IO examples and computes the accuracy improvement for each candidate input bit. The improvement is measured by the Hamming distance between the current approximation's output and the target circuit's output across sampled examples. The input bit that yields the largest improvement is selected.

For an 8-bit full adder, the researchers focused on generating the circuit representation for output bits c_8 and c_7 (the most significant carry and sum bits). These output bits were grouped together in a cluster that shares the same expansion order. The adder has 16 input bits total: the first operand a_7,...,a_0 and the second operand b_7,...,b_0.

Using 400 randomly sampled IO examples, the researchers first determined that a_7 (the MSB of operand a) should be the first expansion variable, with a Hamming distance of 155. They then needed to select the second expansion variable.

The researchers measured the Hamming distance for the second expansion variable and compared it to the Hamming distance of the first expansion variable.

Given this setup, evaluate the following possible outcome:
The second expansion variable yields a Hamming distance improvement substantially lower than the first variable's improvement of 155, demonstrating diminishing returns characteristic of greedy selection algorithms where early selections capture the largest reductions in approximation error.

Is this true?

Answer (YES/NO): NO